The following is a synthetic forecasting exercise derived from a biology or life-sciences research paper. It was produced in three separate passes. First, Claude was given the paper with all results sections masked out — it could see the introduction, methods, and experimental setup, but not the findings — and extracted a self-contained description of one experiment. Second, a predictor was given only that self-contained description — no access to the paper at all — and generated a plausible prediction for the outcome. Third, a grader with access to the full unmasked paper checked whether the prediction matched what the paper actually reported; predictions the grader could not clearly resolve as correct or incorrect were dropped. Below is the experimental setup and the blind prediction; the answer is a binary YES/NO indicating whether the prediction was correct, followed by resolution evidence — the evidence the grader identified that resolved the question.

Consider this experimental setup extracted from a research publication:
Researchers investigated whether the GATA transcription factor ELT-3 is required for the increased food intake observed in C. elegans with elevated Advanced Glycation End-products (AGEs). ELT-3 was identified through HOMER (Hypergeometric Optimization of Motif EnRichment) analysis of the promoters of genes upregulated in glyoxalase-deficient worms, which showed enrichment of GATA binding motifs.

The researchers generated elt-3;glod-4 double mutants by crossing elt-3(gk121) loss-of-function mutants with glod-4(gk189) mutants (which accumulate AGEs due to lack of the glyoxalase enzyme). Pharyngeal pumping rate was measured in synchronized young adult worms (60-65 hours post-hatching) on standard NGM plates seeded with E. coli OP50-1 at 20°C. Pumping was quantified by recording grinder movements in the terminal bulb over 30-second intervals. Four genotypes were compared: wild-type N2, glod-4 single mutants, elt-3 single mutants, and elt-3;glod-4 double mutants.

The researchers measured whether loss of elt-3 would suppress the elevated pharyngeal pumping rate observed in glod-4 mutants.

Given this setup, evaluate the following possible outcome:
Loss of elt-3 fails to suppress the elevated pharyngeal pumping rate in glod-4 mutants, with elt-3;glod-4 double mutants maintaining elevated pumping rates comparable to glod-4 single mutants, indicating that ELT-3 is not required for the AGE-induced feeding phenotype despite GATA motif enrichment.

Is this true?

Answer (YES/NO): NO